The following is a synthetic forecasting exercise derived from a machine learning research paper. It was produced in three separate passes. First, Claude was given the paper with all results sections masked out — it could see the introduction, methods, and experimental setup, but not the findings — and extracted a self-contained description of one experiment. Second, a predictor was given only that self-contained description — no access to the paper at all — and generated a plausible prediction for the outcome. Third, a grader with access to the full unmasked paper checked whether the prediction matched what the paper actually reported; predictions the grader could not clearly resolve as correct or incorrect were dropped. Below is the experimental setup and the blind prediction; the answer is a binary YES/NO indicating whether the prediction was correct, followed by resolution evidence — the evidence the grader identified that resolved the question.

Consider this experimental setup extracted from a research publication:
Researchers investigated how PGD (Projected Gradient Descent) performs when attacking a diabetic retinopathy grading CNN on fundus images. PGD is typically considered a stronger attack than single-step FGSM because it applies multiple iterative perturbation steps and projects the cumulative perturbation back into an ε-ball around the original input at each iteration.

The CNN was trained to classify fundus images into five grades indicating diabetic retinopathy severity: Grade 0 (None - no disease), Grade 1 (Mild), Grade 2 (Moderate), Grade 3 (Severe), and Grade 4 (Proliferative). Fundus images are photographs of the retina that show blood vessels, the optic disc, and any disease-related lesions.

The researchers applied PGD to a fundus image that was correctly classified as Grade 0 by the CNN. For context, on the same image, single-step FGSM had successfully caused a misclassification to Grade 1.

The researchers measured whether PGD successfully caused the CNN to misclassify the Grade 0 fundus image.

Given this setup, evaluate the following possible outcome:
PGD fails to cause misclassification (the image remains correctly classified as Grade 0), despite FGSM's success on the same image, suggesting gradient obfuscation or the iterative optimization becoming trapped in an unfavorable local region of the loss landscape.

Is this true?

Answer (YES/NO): YES